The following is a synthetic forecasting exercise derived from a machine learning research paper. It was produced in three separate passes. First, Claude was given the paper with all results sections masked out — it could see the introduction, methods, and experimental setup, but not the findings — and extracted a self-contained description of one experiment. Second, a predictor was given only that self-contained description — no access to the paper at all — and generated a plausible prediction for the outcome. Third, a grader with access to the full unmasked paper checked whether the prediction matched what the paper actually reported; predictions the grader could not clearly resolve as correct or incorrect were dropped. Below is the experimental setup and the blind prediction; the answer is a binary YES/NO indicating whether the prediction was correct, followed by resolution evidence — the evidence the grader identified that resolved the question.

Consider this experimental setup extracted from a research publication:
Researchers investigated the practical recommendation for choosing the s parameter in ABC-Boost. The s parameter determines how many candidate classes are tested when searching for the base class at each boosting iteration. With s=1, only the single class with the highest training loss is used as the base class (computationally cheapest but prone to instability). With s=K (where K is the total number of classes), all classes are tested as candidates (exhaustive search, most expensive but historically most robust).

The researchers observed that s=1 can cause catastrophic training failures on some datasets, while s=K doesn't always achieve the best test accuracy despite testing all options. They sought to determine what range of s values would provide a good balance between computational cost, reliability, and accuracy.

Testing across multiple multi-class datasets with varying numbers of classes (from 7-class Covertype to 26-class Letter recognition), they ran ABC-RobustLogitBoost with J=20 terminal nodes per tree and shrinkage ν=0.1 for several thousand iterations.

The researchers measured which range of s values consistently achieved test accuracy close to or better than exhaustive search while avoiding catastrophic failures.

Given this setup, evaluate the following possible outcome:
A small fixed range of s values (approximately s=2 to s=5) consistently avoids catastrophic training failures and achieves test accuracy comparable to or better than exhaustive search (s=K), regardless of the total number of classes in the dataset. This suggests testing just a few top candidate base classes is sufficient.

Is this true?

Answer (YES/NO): YES